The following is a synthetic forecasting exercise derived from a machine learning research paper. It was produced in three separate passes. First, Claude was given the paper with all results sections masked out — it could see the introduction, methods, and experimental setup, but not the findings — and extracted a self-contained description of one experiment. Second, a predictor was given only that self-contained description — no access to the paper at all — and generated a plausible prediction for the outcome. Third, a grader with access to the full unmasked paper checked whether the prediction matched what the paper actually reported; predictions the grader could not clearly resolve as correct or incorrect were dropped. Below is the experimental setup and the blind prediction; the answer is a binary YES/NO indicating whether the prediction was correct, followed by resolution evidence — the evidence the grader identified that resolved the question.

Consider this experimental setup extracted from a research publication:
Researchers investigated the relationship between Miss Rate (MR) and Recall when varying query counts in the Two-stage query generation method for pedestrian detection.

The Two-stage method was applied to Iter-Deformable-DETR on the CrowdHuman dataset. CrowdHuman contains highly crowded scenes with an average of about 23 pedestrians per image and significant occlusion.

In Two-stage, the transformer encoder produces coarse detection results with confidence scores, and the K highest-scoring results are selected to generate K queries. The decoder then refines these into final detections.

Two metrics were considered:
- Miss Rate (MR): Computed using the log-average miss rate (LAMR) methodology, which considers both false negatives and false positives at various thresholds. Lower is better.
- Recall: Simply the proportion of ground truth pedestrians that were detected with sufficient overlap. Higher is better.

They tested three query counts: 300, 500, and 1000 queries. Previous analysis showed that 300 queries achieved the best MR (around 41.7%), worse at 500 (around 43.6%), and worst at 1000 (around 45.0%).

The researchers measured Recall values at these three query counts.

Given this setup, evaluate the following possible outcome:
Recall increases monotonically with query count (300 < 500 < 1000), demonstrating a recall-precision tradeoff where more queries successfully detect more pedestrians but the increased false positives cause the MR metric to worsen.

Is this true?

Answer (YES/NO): YES